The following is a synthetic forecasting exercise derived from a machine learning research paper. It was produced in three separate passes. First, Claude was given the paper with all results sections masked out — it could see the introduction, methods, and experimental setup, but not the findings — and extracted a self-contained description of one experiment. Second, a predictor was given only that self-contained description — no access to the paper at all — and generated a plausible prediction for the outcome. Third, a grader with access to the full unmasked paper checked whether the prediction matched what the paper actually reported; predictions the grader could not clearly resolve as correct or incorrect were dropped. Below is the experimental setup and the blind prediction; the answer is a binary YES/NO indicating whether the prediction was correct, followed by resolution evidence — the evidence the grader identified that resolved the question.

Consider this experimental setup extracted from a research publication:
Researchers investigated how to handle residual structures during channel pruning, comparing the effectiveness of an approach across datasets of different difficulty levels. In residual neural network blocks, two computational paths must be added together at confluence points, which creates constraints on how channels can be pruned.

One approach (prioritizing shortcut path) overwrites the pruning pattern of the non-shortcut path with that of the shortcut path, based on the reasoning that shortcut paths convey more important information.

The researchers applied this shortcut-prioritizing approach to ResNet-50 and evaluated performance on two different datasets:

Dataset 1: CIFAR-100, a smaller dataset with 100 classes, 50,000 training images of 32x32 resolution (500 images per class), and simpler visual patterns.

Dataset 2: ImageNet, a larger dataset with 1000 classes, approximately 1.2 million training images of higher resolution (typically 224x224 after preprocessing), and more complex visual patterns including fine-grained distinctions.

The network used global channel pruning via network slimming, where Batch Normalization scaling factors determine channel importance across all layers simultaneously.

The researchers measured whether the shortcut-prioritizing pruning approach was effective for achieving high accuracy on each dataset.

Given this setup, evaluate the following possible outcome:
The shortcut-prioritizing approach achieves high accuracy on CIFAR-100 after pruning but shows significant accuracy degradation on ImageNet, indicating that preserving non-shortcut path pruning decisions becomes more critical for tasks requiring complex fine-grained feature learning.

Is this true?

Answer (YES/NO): YES